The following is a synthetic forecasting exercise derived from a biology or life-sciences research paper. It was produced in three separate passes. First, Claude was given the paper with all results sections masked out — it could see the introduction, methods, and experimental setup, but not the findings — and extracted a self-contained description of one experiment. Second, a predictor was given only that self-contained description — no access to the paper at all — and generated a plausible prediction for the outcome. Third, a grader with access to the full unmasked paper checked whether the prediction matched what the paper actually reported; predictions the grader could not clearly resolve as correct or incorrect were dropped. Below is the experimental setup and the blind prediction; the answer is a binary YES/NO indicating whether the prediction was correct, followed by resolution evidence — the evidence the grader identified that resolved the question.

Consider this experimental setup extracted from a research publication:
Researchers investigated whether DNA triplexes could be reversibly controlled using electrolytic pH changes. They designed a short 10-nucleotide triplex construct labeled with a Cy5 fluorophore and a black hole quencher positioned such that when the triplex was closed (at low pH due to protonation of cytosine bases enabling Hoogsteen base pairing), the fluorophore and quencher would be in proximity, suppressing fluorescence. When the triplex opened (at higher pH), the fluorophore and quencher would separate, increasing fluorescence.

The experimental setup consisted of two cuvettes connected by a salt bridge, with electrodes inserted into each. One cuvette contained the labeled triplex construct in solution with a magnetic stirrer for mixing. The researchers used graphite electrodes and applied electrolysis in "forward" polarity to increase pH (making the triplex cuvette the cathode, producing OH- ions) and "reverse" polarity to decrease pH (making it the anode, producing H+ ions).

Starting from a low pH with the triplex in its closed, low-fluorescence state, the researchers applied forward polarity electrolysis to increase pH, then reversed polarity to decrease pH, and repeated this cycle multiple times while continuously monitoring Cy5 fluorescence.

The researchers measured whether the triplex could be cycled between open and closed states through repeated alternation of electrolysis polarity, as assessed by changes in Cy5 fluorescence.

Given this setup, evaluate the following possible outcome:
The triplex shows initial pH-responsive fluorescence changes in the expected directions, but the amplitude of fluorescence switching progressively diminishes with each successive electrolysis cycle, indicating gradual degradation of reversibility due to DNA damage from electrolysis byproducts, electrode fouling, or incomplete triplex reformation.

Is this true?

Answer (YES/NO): NO